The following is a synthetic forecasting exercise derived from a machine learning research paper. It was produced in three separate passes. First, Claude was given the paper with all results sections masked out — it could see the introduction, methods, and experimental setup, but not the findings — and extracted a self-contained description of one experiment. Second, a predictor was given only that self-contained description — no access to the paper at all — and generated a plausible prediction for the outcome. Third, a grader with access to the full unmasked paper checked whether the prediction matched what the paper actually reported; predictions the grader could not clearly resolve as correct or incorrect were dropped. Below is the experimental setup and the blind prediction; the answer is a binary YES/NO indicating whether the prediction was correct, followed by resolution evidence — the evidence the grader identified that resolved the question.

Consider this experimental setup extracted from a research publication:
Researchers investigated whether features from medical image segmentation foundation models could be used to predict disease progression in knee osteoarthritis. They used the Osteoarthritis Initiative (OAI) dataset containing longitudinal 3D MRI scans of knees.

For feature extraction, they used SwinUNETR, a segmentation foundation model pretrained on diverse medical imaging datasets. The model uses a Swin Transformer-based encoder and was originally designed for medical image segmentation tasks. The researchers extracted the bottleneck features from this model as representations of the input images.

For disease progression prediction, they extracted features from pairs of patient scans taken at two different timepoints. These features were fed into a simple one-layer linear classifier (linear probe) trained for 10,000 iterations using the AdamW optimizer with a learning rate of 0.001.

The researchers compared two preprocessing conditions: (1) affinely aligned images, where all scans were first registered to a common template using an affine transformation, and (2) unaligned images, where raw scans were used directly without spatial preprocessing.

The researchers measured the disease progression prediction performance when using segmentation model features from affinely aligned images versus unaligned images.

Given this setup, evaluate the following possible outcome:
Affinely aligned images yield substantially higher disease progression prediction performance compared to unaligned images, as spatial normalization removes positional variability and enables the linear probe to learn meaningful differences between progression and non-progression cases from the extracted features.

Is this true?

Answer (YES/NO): YES